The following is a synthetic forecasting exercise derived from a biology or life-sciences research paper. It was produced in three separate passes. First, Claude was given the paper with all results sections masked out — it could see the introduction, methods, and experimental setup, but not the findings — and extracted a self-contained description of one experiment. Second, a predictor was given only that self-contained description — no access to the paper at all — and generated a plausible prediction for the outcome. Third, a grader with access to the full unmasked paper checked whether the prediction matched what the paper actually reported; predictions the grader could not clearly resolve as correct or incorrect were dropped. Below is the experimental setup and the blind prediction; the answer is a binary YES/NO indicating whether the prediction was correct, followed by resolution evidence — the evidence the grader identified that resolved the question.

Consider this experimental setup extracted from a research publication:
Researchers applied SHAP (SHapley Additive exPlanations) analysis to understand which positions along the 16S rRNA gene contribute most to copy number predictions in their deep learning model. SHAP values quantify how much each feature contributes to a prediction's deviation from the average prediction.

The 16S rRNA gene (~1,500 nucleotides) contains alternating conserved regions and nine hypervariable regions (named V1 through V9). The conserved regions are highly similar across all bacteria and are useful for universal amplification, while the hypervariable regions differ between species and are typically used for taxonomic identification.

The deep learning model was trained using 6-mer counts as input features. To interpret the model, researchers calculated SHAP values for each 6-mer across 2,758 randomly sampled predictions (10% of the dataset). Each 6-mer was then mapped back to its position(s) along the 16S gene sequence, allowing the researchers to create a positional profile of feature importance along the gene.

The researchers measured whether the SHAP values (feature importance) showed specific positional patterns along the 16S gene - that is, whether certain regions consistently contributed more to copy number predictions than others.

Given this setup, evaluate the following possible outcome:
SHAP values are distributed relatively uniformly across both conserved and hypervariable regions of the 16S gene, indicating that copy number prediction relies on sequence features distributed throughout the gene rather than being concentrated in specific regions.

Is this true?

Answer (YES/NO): NO